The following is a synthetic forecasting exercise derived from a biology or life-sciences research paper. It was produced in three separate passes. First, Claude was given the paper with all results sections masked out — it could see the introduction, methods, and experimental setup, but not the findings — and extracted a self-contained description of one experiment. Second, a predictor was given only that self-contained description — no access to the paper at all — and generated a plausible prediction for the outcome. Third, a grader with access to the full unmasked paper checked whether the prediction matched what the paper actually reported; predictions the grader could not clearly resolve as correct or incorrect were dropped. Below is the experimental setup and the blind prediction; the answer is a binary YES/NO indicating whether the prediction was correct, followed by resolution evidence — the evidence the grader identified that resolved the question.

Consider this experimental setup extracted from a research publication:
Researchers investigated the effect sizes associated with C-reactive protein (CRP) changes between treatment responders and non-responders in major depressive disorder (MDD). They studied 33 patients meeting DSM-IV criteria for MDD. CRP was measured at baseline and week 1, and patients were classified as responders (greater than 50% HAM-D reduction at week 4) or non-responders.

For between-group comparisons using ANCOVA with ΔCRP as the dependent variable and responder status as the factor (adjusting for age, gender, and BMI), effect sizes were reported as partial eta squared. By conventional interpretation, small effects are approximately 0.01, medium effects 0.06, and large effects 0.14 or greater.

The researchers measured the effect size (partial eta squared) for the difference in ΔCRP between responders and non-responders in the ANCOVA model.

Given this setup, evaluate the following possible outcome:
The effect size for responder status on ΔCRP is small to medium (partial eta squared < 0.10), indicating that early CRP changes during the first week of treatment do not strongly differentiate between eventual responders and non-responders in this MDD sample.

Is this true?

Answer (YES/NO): NO